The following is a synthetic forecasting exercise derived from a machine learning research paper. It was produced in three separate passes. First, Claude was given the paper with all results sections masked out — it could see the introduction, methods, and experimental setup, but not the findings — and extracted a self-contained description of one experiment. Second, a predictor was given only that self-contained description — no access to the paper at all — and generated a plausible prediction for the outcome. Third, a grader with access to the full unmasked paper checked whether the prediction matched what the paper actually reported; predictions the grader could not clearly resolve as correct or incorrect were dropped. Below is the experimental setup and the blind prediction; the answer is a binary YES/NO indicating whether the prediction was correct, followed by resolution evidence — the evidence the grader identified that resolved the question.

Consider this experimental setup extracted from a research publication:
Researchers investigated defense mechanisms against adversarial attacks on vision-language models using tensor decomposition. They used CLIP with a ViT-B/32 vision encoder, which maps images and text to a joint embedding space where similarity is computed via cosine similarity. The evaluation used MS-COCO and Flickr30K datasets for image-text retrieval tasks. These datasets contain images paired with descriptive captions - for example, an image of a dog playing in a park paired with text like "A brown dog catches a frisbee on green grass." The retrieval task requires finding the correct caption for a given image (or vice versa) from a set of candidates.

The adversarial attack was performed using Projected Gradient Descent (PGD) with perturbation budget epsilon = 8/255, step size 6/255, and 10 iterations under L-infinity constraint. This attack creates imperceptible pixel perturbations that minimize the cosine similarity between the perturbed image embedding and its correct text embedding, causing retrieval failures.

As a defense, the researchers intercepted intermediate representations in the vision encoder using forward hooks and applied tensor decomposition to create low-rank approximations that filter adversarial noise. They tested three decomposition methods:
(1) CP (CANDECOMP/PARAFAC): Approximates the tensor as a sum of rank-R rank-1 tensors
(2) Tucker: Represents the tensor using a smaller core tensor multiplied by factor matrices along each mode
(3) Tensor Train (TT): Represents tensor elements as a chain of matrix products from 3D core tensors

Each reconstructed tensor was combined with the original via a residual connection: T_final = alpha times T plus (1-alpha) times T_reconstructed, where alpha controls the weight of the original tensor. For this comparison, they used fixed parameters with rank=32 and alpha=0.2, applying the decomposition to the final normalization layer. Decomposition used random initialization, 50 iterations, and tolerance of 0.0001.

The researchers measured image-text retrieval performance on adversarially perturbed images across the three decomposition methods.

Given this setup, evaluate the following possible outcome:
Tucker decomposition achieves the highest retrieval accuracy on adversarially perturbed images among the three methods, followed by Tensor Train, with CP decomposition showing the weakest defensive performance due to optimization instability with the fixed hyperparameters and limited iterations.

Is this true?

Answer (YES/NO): NO